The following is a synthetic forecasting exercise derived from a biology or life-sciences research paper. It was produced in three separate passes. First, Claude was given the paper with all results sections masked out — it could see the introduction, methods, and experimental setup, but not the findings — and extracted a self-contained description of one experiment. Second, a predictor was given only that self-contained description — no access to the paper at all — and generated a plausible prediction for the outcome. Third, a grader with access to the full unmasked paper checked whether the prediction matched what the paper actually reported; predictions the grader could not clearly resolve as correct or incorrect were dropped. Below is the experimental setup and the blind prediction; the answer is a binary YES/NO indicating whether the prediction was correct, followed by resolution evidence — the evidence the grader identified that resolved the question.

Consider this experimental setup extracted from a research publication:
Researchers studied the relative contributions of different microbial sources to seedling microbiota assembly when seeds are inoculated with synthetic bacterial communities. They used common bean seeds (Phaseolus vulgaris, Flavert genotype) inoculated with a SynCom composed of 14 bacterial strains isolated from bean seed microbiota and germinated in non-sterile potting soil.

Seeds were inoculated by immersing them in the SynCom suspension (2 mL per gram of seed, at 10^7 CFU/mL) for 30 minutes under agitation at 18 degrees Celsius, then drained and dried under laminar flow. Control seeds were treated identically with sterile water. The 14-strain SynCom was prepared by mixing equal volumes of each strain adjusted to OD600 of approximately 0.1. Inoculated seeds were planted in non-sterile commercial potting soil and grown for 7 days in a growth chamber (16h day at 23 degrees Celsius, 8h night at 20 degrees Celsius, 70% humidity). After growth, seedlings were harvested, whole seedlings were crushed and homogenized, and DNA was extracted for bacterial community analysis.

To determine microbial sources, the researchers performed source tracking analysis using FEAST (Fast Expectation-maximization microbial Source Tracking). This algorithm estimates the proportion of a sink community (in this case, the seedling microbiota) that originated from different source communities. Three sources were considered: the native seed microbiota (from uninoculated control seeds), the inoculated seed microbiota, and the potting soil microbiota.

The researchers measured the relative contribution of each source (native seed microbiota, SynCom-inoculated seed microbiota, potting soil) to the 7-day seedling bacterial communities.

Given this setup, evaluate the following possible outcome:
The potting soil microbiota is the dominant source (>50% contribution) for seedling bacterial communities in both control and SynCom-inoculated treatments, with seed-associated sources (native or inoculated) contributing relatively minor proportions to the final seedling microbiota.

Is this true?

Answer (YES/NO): NO